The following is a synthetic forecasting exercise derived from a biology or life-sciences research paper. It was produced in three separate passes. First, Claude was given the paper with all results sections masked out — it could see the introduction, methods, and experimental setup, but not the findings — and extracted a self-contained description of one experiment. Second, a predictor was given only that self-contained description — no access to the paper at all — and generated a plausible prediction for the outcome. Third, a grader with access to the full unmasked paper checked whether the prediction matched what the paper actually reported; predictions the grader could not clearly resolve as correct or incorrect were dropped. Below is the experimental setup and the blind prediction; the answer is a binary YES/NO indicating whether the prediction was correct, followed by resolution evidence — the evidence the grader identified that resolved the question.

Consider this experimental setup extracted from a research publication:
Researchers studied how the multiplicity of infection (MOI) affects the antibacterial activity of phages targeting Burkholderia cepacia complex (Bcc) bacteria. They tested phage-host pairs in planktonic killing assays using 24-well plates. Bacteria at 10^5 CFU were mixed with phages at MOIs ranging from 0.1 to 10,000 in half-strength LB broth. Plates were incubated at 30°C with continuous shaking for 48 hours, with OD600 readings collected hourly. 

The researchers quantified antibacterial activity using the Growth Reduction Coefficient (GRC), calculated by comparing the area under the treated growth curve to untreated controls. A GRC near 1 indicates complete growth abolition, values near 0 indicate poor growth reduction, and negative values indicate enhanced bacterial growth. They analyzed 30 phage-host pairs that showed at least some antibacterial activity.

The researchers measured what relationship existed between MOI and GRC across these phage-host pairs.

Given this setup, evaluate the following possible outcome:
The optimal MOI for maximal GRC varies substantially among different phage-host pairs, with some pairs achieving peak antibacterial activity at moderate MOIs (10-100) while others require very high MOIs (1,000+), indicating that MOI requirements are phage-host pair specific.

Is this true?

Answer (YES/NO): NO